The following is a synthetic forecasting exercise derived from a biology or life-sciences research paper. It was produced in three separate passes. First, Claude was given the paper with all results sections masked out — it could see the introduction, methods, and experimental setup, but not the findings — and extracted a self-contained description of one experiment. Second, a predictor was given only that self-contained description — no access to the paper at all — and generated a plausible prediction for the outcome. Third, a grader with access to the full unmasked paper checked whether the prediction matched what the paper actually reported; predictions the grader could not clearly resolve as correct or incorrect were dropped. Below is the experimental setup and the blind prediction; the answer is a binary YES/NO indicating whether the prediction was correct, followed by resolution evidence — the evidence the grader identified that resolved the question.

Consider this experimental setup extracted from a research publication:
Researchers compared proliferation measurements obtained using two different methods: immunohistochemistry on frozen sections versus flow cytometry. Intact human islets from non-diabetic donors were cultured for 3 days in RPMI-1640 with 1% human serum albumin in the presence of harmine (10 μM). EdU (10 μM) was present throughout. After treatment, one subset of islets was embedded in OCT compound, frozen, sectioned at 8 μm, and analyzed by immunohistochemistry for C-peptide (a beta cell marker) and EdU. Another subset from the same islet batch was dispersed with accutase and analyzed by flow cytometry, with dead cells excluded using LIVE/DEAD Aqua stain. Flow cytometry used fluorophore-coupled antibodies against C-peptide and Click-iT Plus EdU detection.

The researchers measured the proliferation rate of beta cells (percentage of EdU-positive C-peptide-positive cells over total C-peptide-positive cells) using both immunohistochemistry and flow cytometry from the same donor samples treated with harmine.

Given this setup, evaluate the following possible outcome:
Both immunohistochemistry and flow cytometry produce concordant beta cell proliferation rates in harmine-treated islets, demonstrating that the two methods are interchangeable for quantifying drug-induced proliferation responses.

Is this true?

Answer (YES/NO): NO